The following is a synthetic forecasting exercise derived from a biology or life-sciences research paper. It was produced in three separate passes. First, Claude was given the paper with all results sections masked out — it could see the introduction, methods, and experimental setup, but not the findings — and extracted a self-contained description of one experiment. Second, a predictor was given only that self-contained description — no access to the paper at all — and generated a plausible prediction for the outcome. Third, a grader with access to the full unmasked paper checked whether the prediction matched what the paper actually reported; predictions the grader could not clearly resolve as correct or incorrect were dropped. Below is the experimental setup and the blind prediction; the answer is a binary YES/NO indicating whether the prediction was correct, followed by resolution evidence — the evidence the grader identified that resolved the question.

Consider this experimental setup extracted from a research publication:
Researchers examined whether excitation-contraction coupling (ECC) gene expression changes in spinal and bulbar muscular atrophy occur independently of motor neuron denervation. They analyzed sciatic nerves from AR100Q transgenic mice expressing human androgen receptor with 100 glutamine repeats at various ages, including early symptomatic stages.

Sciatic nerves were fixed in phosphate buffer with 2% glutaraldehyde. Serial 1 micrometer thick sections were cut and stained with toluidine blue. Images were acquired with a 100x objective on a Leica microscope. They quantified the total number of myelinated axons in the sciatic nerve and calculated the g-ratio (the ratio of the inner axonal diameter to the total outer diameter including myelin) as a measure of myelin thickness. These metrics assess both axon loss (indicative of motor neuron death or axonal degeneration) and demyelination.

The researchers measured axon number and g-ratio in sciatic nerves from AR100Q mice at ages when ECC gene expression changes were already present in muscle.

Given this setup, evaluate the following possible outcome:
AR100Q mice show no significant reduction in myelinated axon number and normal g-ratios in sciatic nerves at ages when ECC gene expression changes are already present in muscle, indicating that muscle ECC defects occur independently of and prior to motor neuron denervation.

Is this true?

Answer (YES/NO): YES